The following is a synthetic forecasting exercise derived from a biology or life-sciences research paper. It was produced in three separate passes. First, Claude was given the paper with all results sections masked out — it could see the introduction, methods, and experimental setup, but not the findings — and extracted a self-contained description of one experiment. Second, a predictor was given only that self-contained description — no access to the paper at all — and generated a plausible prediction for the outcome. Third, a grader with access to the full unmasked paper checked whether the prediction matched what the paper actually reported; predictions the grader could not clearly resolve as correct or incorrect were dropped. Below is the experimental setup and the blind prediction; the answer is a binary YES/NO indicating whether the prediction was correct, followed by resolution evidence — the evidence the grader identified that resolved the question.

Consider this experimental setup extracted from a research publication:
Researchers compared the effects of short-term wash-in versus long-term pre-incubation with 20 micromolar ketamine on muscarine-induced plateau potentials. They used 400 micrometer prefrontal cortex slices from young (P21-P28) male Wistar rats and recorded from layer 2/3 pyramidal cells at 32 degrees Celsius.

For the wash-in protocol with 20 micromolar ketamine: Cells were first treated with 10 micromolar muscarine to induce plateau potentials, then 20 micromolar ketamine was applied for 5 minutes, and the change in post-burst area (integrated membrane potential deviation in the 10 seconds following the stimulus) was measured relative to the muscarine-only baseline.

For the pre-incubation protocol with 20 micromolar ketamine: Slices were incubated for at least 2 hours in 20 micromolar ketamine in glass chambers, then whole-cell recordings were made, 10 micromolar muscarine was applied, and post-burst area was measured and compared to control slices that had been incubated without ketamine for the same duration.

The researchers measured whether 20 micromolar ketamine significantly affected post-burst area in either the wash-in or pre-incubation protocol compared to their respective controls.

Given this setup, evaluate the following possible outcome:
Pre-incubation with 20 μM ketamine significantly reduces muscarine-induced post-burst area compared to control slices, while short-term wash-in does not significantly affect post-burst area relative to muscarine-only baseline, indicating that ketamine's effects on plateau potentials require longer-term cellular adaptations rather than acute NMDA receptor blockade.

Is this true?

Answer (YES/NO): NO